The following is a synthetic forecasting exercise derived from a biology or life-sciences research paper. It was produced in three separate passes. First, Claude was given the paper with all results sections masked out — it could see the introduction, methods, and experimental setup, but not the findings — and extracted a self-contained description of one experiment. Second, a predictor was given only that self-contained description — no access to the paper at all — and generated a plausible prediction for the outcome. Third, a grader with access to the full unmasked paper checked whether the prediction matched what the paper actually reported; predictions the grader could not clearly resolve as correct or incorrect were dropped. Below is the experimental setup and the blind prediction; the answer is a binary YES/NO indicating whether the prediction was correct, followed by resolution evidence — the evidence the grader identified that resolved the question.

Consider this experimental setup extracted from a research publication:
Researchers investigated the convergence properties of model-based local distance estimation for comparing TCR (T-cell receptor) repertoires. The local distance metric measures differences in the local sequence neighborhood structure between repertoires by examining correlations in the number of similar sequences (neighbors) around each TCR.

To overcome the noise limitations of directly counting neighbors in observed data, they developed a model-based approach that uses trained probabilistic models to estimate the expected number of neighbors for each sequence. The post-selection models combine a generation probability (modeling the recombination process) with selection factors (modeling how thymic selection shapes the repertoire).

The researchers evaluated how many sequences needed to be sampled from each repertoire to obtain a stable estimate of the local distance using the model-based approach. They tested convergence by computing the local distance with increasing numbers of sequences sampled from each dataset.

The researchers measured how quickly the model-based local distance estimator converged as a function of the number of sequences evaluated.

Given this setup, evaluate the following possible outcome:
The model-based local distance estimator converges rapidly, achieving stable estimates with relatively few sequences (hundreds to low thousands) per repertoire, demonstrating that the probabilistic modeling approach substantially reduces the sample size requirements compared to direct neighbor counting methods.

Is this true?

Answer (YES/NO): YES